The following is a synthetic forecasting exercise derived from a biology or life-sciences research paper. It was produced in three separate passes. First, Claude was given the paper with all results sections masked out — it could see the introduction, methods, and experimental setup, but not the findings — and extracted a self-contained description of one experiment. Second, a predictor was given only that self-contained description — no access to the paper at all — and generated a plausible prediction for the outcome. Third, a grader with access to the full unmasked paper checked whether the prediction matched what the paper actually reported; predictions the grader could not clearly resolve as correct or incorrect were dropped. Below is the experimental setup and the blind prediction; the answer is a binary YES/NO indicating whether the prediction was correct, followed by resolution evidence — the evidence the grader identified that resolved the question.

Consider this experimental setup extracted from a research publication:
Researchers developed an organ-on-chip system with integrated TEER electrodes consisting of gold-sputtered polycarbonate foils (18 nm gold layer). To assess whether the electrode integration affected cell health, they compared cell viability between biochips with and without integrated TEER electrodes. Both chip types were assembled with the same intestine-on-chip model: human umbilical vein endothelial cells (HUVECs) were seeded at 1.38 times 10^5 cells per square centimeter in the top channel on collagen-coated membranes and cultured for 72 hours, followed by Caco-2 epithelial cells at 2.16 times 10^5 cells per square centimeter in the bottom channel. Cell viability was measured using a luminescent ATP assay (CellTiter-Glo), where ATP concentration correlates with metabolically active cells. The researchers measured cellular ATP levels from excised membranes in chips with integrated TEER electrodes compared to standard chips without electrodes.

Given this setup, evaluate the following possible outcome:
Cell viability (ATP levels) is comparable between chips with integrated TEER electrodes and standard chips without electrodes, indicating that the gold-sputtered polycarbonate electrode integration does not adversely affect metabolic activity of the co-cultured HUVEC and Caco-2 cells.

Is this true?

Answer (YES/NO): YES